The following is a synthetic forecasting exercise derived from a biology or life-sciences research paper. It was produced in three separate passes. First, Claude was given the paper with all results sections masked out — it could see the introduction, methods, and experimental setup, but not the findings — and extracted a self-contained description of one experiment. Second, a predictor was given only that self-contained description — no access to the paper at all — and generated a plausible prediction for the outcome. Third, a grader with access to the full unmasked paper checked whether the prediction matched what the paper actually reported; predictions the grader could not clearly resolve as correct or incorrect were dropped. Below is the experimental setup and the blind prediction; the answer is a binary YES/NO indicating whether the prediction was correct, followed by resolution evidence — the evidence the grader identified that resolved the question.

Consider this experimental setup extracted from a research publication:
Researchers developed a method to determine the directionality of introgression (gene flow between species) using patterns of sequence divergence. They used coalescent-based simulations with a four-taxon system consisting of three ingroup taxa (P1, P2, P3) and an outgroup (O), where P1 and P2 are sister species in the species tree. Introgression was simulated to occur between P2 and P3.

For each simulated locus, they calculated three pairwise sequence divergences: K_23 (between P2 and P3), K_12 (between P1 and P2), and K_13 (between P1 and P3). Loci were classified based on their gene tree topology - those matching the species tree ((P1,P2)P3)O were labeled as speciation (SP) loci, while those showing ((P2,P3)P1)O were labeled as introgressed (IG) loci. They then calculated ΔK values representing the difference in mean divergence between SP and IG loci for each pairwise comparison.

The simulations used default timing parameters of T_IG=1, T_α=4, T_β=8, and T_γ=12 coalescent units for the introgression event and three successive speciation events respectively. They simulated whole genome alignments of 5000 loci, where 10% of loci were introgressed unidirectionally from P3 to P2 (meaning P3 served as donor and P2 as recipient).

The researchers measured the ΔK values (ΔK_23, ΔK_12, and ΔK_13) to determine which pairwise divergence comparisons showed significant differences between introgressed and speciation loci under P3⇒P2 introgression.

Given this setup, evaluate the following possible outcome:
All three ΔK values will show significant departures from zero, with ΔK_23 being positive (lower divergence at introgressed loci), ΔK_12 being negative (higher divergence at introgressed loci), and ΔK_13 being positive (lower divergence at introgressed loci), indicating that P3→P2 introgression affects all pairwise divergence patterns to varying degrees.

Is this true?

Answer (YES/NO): NO